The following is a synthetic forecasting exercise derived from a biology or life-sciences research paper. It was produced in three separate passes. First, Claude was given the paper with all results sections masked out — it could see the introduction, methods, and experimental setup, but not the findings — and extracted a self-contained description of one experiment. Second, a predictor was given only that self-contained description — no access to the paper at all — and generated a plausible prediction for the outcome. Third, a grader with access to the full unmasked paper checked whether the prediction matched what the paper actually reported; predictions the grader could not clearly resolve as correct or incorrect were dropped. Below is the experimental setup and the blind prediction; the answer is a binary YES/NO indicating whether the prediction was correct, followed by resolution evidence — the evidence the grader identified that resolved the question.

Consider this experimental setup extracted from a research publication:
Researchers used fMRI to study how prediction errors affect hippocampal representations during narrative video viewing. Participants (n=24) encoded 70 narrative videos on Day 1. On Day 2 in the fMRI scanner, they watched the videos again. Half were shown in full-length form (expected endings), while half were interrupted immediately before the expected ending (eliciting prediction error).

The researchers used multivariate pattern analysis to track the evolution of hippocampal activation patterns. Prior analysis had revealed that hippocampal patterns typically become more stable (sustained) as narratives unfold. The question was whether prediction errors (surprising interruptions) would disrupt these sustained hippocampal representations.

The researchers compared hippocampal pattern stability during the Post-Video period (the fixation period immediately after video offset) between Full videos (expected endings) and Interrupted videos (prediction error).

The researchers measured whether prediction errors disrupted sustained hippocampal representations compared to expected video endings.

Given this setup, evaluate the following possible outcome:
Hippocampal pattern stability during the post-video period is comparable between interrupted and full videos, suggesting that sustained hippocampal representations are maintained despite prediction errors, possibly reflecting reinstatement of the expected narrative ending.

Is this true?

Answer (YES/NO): NO